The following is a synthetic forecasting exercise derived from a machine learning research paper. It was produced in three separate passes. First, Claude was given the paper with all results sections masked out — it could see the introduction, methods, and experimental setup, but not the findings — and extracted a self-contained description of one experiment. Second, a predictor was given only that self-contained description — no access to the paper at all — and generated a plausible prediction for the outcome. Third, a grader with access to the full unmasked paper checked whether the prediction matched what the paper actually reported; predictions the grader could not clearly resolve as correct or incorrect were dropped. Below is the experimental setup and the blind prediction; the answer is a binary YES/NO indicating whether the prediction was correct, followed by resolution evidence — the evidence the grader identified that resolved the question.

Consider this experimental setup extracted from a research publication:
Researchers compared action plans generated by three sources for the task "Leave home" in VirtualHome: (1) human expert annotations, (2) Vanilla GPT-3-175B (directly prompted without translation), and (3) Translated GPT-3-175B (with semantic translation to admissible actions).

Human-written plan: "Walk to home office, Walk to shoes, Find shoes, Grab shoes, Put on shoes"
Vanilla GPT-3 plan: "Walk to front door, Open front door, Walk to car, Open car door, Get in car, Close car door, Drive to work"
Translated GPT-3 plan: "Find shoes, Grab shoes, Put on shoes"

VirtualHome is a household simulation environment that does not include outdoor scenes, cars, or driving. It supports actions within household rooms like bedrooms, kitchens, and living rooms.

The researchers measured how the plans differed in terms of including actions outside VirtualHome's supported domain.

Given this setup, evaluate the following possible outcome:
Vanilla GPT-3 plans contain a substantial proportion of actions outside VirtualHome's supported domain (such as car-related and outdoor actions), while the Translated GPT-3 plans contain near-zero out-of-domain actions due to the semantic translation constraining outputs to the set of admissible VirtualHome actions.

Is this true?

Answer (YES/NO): YES